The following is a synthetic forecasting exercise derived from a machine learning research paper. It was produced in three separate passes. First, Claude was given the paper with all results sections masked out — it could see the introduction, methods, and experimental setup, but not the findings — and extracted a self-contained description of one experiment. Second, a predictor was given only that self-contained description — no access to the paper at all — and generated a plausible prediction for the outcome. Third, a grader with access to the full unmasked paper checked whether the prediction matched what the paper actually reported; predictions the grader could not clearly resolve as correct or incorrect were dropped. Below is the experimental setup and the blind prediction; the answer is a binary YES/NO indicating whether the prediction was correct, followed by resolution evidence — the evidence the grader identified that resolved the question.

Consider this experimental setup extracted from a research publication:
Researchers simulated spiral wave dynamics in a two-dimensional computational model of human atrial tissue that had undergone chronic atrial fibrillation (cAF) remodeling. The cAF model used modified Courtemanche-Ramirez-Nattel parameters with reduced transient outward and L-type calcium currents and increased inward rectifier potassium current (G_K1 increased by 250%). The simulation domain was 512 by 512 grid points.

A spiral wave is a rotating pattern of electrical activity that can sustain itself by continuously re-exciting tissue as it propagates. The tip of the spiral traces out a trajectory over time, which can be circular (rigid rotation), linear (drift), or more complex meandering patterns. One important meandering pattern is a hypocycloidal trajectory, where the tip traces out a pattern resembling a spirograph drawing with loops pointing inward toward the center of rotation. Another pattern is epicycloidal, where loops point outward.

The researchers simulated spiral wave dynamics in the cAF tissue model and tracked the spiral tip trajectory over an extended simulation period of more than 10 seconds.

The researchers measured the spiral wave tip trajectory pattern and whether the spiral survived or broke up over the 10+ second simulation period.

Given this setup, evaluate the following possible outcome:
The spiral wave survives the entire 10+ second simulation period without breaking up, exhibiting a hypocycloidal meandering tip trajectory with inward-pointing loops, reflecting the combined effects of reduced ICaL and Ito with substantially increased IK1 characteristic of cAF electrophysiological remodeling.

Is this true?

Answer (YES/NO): YES